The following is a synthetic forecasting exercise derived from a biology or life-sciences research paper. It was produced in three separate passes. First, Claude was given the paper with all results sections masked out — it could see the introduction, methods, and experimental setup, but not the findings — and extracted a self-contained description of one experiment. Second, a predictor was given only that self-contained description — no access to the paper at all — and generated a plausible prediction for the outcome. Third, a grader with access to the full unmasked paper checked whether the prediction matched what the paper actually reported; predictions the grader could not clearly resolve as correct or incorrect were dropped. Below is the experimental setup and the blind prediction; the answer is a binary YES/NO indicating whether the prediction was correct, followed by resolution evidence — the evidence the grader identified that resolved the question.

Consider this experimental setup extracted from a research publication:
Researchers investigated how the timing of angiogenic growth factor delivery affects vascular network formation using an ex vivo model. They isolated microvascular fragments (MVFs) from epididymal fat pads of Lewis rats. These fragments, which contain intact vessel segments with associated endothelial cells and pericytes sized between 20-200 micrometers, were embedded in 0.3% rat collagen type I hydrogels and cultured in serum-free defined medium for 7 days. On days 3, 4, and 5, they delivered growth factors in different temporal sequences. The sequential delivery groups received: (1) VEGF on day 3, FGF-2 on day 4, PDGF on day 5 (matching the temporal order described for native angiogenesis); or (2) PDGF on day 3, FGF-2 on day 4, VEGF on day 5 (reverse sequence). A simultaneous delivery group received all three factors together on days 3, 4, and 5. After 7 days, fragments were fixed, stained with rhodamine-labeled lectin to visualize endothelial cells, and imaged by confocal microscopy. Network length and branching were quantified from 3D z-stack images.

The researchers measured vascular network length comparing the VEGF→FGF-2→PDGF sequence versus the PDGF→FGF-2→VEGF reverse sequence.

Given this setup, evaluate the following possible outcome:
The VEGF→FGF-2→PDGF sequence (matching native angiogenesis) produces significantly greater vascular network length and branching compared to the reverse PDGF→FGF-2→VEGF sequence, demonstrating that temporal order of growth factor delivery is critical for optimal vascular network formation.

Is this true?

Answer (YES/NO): YES